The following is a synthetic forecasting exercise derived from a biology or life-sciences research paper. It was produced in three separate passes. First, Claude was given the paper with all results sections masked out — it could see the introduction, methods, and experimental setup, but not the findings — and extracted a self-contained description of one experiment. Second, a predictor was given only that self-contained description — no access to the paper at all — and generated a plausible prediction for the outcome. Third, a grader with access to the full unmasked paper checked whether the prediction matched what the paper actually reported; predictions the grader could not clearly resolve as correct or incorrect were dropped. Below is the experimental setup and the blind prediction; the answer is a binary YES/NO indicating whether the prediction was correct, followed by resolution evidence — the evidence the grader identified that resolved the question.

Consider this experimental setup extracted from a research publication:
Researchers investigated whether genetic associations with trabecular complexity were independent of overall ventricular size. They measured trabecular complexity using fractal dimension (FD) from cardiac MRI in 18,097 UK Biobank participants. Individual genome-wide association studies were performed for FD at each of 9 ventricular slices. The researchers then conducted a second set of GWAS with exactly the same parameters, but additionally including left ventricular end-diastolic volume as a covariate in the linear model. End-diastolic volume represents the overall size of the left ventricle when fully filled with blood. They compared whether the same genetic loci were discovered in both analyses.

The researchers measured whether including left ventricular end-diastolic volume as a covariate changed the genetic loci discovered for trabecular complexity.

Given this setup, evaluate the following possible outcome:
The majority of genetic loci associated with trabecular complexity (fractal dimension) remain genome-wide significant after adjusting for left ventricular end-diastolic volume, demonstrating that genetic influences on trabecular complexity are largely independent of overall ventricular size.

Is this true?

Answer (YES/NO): YES